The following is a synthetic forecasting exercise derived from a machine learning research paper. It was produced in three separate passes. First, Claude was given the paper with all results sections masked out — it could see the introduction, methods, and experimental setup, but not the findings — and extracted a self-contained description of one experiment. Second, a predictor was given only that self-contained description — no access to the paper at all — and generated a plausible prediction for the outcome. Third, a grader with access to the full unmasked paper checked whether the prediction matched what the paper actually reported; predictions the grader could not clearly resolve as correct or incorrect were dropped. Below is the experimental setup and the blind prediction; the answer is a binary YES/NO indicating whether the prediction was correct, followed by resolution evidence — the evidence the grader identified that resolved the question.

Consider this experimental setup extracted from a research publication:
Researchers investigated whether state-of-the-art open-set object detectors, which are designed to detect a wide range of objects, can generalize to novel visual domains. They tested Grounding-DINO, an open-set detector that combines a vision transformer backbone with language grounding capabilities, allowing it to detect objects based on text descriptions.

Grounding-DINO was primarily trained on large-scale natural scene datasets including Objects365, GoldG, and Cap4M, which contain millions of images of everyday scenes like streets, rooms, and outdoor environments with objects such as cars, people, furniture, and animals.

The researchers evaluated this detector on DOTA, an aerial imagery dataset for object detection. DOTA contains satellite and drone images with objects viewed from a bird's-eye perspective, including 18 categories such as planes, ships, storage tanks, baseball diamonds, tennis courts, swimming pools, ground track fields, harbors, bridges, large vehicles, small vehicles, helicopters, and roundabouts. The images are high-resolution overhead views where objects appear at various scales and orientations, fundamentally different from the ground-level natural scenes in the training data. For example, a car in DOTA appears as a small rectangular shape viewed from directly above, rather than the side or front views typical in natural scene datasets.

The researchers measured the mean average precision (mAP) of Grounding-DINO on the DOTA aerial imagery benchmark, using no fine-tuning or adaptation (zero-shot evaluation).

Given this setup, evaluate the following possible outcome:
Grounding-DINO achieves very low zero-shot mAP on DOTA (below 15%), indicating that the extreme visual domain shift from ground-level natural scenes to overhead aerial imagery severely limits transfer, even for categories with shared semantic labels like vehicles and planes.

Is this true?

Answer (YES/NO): YES